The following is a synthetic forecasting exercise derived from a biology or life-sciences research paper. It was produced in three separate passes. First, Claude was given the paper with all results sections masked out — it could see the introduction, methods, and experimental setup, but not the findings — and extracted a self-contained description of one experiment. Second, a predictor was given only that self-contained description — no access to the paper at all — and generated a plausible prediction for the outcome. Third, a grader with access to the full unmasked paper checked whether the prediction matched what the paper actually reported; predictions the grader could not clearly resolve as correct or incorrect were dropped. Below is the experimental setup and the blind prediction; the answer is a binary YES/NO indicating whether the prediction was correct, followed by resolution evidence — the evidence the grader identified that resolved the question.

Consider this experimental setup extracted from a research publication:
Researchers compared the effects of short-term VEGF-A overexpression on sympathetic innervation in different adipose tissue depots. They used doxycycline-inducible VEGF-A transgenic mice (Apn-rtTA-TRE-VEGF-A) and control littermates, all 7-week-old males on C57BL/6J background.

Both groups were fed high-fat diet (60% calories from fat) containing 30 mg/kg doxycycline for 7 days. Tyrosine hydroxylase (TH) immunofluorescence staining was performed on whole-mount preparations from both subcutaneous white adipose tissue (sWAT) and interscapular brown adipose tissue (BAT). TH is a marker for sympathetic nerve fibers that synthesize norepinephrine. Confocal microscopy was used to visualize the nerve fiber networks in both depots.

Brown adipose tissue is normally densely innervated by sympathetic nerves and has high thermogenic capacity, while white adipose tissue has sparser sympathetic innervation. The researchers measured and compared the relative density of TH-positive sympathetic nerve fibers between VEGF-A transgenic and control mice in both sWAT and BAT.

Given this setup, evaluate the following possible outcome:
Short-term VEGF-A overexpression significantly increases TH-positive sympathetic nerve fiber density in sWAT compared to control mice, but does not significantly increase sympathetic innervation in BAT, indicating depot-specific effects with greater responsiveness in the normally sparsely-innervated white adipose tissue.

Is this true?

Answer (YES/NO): NO